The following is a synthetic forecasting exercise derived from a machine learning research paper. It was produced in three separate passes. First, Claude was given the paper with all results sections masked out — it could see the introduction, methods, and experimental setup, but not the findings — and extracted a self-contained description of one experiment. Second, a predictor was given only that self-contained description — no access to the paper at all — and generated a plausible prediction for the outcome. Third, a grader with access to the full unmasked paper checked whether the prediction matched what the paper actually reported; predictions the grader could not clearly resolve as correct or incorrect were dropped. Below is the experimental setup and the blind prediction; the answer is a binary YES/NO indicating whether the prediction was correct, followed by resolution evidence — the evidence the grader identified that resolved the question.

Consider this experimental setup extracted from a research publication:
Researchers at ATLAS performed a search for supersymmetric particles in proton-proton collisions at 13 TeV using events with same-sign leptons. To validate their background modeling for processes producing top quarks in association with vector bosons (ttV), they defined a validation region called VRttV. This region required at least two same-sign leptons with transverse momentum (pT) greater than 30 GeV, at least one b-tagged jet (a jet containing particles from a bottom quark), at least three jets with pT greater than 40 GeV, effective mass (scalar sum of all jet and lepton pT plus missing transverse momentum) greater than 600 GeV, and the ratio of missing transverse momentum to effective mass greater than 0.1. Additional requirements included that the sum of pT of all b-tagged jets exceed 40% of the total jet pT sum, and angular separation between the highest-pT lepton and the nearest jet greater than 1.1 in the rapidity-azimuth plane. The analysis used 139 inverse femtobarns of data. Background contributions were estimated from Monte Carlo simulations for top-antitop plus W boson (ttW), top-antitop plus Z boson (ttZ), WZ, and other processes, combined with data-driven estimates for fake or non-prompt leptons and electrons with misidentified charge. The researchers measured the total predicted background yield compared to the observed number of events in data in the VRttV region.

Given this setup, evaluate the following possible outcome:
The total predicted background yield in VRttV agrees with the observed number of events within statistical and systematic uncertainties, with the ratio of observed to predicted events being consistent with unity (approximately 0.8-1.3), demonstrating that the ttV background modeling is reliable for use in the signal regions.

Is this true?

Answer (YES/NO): YES